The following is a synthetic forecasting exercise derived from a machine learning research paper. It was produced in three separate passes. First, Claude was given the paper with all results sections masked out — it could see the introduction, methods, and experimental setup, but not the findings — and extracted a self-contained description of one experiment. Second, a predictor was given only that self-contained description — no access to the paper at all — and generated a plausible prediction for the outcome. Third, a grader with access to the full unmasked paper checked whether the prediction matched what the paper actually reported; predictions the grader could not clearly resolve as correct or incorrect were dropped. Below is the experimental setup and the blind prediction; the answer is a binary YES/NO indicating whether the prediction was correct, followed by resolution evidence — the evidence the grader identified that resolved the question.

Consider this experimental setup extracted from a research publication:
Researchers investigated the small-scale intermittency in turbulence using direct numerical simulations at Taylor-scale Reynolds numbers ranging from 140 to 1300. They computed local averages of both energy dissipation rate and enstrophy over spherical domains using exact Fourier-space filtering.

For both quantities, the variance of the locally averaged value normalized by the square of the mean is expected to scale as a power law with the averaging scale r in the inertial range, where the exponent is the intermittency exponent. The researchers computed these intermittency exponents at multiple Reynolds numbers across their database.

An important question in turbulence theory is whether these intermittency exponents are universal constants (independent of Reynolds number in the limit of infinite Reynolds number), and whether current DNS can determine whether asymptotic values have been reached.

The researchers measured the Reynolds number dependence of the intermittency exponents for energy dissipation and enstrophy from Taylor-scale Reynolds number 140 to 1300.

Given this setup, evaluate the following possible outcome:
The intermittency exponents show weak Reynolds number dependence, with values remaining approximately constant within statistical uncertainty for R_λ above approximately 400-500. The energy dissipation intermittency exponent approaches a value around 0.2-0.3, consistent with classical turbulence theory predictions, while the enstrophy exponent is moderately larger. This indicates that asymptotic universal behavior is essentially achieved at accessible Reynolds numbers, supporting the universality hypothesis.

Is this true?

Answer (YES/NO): NO